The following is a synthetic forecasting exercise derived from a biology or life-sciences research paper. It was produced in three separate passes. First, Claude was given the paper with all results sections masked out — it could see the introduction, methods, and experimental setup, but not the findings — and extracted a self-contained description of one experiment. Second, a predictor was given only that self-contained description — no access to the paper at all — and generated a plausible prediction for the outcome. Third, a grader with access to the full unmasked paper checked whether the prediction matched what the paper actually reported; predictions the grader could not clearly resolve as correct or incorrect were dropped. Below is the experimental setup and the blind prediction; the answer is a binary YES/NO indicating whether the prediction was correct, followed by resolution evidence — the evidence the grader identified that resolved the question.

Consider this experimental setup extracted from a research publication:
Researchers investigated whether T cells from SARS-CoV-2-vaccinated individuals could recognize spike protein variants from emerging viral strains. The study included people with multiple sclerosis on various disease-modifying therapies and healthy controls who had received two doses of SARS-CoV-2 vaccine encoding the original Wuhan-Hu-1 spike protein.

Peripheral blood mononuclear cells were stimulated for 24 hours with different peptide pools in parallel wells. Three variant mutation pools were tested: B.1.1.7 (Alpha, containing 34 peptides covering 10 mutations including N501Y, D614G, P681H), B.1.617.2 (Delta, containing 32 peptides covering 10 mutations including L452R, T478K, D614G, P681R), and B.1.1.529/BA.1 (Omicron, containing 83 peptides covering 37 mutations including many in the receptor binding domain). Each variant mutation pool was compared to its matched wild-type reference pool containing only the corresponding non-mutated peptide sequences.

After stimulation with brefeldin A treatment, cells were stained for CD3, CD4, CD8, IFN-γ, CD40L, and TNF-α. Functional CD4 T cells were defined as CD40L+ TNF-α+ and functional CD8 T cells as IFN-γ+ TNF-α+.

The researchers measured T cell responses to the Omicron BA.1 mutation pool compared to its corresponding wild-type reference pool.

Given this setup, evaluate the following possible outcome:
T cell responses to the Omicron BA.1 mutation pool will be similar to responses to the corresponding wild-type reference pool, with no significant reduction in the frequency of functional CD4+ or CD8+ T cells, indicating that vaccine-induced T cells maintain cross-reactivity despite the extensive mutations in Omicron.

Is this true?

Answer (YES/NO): NO